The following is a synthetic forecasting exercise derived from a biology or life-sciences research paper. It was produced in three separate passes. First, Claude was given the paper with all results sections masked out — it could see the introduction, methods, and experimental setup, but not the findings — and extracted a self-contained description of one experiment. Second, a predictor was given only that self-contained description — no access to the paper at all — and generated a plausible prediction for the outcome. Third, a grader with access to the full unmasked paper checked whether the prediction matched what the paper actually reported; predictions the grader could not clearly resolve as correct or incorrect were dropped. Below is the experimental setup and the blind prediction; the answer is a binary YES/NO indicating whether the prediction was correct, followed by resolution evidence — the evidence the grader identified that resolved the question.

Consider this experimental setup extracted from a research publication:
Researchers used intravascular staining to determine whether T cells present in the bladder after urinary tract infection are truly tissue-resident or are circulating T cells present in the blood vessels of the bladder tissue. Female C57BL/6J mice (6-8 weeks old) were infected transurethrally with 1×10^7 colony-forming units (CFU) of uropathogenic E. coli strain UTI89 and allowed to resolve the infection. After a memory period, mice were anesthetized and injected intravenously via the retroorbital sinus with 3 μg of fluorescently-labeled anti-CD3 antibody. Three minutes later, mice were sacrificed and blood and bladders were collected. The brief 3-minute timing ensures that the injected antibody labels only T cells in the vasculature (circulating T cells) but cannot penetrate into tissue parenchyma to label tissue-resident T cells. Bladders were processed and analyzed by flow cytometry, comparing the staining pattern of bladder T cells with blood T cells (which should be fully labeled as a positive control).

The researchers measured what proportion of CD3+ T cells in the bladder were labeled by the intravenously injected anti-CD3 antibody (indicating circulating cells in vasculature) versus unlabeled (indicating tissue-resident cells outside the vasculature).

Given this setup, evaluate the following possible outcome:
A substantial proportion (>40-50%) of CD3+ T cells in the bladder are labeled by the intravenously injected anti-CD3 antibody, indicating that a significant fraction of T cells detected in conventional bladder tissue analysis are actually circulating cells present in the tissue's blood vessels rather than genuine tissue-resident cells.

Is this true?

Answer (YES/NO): NO